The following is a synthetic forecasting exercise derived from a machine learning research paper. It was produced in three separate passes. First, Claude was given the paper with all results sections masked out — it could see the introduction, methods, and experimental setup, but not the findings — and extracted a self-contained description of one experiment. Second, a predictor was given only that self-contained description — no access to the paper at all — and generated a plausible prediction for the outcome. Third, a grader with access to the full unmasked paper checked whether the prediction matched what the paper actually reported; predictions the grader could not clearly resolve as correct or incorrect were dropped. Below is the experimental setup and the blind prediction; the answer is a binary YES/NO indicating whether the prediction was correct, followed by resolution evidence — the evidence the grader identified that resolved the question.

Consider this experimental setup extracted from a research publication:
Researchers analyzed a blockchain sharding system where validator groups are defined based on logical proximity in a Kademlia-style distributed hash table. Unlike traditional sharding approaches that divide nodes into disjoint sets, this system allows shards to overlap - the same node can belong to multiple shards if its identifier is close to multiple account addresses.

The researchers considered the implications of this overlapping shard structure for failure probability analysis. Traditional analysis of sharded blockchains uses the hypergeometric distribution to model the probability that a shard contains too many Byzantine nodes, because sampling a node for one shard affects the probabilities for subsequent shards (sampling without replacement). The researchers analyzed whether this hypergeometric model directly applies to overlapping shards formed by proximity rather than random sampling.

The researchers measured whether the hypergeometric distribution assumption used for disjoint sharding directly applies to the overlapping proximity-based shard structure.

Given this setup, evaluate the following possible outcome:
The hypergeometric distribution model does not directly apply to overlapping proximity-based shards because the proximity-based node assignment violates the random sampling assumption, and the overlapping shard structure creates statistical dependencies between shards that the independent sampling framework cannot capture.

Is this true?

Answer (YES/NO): YES